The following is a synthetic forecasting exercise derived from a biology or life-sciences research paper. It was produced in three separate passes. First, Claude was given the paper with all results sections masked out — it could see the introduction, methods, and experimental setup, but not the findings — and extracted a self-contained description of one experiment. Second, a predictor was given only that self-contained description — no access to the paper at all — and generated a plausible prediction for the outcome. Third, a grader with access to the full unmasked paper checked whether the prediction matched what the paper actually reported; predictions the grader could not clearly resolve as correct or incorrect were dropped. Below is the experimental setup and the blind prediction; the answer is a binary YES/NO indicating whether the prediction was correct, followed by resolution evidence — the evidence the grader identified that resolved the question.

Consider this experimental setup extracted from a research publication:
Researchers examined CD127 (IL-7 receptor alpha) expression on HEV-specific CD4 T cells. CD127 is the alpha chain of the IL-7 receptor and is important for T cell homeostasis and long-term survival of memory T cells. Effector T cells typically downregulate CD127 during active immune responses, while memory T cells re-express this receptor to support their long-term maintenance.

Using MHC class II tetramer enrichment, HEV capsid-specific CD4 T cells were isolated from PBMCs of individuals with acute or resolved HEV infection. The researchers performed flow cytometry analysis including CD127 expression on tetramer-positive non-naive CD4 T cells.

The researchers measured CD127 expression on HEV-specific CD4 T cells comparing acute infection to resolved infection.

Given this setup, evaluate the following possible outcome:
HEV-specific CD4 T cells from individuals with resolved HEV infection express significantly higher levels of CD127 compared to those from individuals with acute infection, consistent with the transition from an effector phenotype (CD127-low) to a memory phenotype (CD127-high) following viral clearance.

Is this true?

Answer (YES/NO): YES